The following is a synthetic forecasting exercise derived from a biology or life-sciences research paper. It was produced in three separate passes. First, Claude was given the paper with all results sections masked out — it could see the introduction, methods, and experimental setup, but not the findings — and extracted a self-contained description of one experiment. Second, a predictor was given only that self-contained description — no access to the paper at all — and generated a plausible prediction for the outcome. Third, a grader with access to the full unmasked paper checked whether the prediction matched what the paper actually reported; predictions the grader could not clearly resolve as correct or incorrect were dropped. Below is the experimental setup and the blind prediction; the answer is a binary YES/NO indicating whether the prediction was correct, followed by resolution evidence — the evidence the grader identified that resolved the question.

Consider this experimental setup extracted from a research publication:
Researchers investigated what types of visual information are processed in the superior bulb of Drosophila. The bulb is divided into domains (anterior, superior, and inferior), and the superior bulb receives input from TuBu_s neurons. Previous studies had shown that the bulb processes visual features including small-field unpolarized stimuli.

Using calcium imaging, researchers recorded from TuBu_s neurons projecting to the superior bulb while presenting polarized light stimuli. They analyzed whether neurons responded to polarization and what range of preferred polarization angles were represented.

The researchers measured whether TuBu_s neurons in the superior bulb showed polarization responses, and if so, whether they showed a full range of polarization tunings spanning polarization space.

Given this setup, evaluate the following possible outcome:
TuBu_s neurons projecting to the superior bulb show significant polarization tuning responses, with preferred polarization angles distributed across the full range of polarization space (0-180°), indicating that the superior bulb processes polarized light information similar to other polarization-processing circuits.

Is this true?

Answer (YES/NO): NO